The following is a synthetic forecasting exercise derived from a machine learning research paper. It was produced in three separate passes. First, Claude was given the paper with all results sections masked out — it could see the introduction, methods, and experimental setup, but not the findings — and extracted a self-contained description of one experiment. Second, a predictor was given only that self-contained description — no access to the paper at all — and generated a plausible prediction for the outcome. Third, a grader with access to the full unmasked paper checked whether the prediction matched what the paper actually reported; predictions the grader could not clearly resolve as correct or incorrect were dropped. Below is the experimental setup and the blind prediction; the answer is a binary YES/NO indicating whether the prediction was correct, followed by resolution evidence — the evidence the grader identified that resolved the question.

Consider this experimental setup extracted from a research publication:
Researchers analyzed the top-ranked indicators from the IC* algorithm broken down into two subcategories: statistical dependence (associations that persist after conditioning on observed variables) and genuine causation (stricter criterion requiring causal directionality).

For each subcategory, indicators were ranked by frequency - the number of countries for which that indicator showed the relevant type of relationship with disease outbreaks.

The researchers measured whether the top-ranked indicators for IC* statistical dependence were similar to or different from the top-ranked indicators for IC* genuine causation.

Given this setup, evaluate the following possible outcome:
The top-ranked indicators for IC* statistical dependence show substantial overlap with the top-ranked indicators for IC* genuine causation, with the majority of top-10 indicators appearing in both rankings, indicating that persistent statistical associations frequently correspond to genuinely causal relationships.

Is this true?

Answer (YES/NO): NO